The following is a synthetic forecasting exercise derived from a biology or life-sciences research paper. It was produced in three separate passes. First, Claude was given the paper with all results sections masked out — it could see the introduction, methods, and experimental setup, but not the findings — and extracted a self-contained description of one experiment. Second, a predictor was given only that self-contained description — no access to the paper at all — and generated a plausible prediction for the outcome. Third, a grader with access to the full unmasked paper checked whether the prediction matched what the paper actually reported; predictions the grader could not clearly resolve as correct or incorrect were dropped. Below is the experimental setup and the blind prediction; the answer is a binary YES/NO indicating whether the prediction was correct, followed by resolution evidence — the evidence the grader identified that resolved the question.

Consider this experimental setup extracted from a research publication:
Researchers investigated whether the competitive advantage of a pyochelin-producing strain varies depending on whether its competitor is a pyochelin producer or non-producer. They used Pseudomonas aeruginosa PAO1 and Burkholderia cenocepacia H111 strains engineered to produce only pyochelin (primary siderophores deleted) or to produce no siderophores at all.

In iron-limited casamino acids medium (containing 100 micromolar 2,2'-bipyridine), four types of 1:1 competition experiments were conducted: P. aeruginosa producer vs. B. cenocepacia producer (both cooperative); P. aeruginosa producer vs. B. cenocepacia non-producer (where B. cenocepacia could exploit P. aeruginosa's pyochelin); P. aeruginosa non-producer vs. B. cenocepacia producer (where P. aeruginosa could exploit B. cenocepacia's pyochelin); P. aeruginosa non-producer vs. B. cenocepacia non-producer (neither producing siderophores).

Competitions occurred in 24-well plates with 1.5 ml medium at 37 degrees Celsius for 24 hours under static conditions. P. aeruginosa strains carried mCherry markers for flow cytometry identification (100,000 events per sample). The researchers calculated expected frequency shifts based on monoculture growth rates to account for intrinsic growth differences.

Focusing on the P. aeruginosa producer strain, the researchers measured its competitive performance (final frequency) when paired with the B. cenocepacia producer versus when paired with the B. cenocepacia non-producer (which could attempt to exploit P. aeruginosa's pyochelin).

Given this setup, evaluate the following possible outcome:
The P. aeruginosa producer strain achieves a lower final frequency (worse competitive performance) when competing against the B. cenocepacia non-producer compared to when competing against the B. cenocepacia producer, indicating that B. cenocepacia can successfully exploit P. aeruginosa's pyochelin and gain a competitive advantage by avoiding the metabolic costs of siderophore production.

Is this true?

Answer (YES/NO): NO